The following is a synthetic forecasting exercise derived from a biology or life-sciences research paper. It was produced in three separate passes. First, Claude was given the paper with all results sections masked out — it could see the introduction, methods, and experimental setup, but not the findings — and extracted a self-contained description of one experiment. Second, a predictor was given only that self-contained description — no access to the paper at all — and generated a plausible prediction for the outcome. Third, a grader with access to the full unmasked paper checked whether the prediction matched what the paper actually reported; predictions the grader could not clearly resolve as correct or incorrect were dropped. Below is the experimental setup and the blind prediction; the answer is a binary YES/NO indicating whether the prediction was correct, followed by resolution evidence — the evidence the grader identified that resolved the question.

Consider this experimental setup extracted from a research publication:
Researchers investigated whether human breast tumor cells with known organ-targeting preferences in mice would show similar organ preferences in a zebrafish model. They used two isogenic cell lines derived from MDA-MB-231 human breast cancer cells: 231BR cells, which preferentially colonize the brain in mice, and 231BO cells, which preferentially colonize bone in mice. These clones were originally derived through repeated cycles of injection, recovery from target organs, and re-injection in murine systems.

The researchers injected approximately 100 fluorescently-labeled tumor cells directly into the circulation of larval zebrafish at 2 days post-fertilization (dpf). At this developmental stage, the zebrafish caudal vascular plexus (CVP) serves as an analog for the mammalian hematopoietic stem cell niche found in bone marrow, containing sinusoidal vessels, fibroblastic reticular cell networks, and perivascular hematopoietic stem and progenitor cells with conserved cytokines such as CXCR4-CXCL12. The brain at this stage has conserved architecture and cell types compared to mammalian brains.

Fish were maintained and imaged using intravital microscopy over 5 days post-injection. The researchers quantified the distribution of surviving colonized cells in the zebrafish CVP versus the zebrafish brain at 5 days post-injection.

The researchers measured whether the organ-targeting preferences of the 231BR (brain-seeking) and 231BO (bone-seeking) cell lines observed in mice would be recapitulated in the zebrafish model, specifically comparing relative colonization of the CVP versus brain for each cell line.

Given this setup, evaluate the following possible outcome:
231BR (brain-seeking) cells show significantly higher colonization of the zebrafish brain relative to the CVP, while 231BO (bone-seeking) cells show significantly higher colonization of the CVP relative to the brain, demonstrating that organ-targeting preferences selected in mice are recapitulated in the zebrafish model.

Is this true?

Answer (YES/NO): YES